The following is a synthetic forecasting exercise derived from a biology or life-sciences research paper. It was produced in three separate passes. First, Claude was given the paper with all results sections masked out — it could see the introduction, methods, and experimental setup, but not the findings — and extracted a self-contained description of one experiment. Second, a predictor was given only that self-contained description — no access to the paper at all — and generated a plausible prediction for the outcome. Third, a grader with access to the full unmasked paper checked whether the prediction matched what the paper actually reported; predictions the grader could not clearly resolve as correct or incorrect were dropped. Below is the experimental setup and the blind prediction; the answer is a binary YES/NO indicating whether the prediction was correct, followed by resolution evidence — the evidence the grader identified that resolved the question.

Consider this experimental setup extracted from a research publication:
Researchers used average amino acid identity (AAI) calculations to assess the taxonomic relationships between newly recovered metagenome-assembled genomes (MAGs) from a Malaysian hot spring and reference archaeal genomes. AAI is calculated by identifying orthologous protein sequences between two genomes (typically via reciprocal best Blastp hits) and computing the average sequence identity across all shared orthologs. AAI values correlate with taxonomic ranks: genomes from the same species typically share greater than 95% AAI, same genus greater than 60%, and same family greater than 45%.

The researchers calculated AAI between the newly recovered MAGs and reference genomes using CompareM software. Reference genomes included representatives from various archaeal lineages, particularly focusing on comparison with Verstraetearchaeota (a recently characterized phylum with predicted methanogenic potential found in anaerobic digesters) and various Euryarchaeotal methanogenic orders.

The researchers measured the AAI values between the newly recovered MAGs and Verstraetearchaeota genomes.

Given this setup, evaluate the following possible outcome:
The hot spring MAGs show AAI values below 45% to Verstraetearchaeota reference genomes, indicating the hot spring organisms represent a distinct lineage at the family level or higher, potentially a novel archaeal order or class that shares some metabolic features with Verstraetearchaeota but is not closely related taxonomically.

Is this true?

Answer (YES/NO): NO